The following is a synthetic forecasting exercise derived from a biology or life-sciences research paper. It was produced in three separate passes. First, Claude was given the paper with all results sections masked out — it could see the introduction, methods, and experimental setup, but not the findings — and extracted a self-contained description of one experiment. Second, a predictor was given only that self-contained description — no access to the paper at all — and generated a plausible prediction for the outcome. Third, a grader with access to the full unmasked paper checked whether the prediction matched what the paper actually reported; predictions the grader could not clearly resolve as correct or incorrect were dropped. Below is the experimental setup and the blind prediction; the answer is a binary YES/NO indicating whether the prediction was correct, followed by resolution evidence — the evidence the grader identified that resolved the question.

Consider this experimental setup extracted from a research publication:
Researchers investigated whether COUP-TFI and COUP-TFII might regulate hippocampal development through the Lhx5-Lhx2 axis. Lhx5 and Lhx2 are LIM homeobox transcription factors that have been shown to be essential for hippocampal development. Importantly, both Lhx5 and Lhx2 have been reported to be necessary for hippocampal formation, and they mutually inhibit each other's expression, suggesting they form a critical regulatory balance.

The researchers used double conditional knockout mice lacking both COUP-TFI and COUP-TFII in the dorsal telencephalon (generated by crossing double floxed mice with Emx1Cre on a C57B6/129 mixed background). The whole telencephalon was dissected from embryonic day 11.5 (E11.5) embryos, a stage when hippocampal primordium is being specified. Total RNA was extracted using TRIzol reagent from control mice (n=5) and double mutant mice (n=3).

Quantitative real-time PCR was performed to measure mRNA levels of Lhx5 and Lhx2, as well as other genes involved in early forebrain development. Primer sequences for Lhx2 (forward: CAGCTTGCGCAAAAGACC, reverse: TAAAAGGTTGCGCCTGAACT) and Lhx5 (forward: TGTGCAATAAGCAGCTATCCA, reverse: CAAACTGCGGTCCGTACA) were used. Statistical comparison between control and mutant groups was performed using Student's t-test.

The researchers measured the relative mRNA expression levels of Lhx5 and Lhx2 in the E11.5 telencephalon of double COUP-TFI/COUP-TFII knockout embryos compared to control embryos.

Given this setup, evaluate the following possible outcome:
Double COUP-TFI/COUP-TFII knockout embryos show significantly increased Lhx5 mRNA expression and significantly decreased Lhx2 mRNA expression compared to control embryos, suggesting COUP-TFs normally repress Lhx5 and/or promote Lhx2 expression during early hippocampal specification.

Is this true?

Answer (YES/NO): NO